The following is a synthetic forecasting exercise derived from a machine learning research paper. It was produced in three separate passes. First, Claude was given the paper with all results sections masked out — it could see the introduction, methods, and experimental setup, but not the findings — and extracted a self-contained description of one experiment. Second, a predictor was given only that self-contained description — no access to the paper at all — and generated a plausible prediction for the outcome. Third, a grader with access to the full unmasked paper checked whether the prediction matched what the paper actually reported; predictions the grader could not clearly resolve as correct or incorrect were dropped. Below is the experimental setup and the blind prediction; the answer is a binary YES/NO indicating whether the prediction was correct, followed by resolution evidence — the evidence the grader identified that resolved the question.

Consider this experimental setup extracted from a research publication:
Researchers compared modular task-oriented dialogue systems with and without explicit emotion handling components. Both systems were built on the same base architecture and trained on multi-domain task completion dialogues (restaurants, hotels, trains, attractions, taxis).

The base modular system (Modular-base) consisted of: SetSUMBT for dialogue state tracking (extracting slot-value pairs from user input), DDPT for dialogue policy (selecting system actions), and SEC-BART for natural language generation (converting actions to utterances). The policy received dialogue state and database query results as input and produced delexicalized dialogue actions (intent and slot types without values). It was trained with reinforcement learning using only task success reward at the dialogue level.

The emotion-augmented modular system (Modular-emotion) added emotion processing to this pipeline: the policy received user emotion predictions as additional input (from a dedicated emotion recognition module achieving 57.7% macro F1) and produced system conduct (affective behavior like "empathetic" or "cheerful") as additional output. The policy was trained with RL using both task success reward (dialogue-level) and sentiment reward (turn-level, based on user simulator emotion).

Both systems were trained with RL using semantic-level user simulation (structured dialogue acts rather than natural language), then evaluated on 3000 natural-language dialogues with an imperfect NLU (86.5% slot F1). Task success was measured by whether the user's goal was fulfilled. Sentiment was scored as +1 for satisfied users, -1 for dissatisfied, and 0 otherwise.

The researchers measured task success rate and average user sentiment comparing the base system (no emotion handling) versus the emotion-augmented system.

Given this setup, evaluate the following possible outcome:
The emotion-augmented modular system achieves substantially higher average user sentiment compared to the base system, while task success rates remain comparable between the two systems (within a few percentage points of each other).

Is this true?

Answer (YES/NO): NO